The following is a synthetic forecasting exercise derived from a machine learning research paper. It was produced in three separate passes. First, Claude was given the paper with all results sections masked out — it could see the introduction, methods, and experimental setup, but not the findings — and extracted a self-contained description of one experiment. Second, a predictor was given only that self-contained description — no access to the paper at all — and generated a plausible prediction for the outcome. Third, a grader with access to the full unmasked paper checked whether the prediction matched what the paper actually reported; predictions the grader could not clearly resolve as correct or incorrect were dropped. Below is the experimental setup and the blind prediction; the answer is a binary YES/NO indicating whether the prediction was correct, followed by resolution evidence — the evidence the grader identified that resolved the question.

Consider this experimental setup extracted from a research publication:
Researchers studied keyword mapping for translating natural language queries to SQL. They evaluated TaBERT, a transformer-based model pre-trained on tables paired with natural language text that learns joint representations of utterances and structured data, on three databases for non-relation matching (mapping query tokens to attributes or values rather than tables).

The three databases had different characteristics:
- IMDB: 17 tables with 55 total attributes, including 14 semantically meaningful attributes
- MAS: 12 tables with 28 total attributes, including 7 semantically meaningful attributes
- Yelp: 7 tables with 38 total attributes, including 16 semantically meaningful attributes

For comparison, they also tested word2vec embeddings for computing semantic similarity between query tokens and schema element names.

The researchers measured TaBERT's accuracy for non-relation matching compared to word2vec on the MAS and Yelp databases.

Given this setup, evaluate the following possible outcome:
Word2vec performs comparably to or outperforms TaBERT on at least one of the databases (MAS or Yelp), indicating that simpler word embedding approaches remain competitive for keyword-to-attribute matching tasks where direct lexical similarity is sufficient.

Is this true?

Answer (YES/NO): YES